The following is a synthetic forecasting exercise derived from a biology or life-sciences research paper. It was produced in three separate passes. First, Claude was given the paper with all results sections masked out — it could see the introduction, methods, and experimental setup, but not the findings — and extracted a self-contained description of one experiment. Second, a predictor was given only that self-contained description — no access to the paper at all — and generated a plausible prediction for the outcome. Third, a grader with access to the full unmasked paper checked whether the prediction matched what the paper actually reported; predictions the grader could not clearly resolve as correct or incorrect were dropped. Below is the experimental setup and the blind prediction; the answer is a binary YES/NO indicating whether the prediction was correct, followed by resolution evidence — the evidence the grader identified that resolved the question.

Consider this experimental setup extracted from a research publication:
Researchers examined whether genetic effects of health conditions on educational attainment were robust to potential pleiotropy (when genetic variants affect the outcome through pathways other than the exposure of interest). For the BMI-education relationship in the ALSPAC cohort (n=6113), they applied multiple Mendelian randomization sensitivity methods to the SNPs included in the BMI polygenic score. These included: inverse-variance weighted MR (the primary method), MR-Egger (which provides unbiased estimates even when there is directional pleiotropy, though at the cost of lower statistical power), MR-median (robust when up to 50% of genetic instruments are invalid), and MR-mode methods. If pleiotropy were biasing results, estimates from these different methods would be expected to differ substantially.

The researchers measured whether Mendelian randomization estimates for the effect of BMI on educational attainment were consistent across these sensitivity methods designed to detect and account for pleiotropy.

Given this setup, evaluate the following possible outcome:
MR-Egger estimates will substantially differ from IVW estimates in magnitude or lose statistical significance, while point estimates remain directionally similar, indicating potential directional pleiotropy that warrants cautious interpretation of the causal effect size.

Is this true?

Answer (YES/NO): NO